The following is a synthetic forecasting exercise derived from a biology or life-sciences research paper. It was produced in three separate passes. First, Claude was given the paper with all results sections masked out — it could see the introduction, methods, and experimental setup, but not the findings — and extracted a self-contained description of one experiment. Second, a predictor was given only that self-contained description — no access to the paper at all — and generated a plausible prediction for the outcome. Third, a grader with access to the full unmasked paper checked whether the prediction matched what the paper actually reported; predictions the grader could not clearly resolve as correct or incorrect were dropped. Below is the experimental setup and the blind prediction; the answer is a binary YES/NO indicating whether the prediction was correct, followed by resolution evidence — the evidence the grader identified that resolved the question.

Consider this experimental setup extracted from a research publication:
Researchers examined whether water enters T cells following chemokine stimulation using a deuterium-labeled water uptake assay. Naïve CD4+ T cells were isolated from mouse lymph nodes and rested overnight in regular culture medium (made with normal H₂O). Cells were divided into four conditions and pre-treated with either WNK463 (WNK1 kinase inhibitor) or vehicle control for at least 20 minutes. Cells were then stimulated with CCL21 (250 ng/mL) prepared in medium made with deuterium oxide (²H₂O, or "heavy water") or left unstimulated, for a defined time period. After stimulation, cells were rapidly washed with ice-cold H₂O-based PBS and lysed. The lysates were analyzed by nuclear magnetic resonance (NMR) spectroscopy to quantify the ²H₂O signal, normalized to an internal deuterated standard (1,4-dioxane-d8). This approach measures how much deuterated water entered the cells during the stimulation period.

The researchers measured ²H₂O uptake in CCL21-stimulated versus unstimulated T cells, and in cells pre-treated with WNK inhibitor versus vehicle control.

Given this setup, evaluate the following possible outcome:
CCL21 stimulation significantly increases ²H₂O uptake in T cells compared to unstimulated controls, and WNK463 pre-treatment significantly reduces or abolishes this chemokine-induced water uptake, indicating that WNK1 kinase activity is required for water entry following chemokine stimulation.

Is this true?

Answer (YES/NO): YES